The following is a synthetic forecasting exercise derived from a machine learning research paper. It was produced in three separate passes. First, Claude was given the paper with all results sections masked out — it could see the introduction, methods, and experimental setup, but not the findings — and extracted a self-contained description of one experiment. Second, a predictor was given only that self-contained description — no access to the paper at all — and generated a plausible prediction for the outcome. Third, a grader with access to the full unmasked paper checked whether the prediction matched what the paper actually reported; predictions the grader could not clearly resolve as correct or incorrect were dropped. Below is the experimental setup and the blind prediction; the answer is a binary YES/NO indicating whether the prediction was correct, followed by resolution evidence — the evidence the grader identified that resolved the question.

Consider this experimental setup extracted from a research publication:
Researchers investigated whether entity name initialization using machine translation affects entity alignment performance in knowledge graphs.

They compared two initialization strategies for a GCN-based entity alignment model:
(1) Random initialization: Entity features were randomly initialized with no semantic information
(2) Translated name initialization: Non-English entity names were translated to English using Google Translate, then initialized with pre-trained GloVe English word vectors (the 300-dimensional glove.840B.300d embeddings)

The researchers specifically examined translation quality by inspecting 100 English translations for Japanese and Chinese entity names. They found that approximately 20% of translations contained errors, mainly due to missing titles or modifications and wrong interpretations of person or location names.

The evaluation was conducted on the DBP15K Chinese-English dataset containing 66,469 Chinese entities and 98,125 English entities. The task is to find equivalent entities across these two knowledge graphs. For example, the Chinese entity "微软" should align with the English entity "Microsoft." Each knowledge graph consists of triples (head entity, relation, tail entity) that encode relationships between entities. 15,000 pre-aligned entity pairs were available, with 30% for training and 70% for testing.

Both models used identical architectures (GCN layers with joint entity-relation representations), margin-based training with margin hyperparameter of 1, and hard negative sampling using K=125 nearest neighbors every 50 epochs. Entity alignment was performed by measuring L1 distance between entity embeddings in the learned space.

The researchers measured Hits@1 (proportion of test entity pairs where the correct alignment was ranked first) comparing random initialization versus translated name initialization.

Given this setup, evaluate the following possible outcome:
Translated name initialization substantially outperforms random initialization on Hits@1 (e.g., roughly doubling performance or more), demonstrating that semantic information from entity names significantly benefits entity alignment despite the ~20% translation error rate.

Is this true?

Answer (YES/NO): NO